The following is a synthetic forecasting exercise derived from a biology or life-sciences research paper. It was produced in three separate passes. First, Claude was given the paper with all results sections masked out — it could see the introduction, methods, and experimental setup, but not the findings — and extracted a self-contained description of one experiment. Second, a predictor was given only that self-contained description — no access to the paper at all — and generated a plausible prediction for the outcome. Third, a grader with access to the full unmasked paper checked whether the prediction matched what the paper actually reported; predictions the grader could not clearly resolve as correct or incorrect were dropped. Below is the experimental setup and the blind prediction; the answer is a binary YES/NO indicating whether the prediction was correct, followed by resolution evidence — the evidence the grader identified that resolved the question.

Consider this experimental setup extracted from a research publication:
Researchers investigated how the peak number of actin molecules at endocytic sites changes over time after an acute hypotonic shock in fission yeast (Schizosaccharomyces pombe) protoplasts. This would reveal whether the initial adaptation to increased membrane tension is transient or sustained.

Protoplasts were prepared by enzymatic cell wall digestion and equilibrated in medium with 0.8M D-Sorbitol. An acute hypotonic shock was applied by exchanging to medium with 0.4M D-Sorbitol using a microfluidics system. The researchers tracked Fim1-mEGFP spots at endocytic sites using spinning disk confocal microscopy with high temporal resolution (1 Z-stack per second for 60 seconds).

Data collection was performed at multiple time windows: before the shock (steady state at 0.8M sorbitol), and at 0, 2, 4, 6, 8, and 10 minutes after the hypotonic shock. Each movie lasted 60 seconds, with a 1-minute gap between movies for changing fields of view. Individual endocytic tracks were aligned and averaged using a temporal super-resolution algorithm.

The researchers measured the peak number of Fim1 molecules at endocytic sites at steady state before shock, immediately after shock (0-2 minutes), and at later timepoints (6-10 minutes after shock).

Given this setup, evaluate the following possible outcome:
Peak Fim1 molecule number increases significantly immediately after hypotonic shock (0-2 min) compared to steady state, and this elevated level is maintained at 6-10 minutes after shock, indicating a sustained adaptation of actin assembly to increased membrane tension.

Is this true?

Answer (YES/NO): NO